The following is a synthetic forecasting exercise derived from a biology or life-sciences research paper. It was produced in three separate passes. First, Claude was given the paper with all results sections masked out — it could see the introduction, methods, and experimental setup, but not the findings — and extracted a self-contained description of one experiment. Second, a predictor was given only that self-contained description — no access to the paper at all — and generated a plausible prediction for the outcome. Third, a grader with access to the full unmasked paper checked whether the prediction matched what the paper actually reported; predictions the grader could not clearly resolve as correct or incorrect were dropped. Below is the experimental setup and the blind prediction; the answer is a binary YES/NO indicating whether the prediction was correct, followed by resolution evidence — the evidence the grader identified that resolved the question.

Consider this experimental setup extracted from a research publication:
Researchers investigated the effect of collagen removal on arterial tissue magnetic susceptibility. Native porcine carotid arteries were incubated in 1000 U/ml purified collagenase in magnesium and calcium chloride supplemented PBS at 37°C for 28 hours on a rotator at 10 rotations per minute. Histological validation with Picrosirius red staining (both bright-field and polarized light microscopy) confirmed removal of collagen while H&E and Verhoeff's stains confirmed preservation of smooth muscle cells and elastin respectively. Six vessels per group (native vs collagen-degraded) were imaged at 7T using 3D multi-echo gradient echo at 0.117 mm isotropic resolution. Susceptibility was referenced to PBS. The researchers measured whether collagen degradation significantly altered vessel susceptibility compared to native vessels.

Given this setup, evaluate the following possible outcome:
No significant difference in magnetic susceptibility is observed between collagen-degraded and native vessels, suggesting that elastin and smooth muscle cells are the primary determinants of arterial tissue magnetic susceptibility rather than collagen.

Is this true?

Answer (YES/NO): NO